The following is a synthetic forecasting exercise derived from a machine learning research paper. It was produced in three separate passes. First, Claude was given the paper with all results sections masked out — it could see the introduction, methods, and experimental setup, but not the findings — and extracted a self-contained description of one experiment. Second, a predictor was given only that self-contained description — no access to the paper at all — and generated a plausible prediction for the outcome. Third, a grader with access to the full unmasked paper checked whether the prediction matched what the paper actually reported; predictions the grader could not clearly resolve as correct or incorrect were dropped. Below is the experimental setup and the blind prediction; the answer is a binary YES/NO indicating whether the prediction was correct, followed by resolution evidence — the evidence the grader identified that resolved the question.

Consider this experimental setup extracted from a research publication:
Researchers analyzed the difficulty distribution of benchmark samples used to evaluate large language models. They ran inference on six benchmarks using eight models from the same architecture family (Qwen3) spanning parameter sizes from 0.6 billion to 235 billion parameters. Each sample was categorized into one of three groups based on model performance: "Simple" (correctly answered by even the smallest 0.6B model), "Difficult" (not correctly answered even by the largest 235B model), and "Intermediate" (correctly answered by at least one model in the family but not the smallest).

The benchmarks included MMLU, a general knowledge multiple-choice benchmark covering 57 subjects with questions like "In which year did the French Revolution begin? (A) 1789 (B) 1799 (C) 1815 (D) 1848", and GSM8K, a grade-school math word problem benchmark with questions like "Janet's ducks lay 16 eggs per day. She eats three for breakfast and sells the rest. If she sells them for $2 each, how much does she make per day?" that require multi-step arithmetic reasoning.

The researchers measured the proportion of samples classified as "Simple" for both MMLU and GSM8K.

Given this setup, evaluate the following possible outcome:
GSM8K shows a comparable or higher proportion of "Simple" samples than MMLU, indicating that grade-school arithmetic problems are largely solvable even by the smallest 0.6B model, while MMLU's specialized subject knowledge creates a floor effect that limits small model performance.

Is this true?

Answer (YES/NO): YES